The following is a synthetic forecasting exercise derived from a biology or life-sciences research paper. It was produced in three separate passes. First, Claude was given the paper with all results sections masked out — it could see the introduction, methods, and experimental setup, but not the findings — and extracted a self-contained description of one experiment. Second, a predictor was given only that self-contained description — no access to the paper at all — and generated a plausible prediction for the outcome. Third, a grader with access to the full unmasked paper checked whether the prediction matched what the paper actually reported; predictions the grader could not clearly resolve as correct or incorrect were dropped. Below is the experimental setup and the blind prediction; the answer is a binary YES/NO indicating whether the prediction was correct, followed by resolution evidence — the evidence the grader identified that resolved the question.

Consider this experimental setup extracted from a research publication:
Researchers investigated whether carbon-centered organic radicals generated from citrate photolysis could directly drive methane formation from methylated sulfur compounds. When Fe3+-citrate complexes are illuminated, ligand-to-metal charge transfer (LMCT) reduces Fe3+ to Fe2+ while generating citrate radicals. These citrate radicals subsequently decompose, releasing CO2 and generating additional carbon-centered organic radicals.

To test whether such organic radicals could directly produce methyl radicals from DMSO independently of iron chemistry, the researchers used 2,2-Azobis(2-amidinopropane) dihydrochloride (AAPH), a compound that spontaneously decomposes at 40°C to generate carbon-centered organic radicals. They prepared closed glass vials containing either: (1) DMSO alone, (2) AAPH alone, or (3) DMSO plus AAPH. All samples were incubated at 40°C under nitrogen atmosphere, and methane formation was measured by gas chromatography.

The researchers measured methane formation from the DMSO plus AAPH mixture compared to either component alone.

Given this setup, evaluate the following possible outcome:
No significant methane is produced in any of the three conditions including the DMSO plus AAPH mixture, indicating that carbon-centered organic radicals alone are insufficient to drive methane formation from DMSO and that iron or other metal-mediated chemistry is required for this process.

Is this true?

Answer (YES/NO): NO